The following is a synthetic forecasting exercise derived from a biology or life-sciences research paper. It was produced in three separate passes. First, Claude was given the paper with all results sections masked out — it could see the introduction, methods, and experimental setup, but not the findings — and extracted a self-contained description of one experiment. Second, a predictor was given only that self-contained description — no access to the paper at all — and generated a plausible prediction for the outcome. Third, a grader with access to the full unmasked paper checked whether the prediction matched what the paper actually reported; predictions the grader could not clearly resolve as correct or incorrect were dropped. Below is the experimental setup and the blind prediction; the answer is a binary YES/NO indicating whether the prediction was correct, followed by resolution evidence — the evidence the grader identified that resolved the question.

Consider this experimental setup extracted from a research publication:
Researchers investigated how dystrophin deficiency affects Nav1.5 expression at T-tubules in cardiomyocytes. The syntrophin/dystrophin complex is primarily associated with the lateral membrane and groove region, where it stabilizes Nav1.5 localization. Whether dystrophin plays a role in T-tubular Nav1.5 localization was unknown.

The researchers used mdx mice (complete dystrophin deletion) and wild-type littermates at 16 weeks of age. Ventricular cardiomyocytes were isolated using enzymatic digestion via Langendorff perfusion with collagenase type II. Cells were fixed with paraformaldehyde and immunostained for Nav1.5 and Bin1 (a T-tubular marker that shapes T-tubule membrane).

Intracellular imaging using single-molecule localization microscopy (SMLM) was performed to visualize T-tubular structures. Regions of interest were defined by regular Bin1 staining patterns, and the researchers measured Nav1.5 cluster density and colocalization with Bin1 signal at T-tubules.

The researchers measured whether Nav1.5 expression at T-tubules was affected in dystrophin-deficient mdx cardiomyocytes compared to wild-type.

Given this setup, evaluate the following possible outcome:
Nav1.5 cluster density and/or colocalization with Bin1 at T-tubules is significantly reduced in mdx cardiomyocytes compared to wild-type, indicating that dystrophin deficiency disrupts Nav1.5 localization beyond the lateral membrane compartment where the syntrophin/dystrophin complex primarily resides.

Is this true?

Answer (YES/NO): NO